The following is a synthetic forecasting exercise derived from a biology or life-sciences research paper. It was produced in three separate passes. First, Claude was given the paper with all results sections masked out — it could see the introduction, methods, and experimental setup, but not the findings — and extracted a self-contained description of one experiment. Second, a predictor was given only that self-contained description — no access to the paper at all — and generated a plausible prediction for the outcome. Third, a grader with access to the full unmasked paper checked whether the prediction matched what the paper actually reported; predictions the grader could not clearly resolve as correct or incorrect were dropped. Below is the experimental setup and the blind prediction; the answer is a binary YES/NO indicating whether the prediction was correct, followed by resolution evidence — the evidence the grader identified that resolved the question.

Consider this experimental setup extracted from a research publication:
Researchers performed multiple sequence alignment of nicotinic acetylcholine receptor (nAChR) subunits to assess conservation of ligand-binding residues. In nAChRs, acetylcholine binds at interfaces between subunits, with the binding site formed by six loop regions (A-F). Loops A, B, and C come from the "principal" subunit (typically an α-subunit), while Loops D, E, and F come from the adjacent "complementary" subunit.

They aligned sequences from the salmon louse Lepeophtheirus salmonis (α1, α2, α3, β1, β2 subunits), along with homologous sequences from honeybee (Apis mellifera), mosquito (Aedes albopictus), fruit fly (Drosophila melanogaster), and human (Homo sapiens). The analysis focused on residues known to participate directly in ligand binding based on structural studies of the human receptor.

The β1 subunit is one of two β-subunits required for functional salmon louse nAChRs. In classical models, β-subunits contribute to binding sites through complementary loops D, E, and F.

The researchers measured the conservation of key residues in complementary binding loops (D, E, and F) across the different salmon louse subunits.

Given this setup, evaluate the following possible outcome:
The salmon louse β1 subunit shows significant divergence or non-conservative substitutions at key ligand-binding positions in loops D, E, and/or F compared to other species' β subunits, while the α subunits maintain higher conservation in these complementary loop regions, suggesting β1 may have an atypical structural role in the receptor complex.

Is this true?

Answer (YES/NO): YES